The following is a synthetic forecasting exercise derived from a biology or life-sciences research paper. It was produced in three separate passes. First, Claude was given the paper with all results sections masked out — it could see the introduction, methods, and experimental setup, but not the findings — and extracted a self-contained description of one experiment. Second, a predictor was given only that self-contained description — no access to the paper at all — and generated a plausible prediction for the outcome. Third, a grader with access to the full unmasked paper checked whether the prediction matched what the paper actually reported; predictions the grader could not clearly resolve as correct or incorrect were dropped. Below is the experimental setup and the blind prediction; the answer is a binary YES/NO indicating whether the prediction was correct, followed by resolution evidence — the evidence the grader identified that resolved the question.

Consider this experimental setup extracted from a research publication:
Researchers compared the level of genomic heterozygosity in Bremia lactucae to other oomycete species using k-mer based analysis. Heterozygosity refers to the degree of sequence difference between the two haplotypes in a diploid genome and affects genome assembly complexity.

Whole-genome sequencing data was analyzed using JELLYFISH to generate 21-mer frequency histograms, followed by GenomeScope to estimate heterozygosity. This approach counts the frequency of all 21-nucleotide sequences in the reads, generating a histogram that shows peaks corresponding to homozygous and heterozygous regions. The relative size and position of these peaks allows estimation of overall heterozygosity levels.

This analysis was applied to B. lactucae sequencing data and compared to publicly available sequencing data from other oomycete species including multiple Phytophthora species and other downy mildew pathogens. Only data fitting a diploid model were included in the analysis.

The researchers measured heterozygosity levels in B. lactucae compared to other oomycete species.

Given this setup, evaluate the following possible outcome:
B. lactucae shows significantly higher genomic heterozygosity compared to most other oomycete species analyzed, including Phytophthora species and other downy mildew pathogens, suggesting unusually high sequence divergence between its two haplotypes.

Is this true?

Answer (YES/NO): YES